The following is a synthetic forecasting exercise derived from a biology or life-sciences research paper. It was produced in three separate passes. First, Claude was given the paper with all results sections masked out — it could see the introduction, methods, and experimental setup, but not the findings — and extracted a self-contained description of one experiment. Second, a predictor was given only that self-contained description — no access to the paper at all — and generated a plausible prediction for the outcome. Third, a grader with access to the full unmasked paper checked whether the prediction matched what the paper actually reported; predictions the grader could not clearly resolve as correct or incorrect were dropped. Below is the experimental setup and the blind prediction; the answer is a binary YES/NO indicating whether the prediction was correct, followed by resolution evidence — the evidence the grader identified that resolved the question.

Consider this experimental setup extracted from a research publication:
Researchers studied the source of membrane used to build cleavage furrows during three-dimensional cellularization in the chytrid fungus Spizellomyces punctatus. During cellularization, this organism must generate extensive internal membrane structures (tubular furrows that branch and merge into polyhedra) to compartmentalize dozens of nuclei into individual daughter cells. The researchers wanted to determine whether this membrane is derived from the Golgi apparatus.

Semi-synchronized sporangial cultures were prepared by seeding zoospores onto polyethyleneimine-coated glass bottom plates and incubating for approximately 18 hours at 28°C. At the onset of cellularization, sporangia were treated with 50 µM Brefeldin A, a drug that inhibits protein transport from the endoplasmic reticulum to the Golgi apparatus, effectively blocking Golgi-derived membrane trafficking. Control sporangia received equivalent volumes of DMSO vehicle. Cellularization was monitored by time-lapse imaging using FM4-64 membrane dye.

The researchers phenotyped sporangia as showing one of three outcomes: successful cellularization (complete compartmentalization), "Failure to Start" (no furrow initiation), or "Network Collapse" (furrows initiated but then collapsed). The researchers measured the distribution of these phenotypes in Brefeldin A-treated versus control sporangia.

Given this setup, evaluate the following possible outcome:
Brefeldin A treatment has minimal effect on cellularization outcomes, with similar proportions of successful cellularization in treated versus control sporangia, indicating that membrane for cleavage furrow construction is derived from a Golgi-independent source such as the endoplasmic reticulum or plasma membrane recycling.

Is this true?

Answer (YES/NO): NO